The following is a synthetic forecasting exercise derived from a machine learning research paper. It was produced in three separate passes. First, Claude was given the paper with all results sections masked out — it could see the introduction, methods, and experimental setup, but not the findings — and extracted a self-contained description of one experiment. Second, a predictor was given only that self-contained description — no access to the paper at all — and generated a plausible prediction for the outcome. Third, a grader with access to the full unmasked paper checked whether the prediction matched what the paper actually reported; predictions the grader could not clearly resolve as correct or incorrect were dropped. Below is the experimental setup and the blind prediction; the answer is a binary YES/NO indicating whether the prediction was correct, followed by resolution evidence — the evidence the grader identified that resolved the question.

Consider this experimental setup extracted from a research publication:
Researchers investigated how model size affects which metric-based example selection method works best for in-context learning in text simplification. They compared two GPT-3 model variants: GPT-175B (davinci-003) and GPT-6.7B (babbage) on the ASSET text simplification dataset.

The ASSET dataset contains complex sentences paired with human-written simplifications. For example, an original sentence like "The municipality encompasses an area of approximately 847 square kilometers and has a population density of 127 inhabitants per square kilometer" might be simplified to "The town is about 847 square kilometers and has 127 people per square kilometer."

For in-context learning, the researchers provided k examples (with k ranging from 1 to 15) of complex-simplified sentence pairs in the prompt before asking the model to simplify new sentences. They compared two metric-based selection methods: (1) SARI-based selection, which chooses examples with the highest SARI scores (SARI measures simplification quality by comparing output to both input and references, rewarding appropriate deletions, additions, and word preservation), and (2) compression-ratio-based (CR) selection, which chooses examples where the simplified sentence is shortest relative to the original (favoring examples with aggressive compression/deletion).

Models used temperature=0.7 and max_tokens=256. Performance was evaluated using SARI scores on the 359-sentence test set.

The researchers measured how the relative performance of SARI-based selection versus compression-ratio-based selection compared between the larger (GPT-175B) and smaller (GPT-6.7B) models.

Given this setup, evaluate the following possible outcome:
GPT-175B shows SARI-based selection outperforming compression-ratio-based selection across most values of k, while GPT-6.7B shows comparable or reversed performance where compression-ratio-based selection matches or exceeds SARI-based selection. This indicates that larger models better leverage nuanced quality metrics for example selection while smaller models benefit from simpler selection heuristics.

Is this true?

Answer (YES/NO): YES